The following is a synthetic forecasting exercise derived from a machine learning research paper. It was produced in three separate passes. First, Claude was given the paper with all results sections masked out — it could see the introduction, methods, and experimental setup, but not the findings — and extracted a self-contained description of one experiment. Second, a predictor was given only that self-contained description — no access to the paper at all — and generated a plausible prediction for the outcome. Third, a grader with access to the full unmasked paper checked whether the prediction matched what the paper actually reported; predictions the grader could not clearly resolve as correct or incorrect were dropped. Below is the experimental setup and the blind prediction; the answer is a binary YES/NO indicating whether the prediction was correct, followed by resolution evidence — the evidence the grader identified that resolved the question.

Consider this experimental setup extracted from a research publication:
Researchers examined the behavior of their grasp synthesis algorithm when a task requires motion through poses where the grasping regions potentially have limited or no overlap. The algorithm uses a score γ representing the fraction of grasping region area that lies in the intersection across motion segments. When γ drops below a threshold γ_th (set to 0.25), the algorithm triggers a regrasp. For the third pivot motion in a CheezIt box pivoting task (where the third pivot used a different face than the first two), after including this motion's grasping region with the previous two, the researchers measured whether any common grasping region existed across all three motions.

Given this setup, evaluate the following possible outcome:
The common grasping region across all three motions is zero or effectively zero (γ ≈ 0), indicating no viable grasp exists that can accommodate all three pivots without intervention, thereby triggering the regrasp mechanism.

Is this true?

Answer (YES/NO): YES